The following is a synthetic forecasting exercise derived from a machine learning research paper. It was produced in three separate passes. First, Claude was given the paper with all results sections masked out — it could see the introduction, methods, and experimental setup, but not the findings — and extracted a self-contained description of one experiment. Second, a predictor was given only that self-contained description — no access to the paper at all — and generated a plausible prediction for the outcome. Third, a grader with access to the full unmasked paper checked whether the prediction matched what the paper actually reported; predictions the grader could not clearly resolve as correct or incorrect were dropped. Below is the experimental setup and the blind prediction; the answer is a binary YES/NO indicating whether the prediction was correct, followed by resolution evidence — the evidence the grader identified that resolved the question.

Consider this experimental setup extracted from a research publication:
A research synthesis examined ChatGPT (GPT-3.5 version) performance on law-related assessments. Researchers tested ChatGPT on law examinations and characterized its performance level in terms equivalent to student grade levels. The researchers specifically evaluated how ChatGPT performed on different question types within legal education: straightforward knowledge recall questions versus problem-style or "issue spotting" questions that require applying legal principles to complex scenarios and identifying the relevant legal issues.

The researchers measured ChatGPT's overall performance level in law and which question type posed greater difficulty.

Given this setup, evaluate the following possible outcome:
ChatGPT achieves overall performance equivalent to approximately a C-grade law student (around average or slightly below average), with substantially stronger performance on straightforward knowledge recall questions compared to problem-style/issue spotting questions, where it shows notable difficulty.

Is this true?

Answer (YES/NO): YES